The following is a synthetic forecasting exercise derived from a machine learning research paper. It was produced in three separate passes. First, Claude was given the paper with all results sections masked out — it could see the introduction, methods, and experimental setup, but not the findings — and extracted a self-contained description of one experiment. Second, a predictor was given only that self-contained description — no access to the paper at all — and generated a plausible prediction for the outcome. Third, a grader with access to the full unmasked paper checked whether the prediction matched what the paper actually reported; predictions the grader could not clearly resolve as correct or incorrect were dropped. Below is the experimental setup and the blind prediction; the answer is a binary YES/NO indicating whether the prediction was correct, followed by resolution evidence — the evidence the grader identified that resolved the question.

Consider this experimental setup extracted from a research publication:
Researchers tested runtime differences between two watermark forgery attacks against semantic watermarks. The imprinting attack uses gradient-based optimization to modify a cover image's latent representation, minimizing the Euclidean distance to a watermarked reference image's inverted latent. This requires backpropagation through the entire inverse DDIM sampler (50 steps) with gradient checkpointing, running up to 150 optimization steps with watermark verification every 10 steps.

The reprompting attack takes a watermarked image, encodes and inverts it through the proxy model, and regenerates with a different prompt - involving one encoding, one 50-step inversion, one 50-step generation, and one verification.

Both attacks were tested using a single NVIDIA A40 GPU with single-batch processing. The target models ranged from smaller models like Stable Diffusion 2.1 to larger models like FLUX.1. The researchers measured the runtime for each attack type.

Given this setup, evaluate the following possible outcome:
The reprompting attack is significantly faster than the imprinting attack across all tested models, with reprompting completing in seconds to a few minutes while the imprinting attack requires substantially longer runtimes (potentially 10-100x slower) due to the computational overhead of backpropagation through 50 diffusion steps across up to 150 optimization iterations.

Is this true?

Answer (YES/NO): YES